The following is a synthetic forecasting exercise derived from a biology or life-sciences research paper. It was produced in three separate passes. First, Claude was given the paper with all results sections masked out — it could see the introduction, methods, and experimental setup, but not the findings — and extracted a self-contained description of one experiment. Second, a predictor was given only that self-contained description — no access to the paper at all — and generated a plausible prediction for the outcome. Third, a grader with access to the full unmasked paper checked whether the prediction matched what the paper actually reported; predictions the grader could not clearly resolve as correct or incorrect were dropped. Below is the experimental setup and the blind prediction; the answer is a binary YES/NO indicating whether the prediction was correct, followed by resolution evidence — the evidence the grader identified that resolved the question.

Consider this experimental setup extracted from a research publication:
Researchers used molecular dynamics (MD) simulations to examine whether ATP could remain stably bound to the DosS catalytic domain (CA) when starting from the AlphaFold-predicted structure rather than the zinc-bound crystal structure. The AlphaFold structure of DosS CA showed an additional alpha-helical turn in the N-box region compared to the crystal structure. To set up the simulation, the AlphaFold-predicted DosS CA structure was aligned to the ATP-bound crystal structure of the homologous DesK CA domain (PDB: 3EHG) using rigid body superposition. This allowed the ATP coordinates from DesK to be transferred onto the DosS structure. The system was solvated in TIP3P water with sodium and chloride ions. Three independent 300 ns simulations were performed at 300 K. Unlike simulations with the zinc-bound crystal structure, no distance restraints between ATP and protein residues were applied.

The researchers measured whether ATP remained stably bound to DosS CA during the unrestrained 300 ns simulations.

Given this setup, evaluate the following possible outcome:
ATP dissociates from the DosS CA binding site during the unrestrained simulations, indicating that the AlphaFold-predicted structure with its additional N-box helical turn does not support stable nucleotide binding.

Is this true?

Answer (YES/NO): NO